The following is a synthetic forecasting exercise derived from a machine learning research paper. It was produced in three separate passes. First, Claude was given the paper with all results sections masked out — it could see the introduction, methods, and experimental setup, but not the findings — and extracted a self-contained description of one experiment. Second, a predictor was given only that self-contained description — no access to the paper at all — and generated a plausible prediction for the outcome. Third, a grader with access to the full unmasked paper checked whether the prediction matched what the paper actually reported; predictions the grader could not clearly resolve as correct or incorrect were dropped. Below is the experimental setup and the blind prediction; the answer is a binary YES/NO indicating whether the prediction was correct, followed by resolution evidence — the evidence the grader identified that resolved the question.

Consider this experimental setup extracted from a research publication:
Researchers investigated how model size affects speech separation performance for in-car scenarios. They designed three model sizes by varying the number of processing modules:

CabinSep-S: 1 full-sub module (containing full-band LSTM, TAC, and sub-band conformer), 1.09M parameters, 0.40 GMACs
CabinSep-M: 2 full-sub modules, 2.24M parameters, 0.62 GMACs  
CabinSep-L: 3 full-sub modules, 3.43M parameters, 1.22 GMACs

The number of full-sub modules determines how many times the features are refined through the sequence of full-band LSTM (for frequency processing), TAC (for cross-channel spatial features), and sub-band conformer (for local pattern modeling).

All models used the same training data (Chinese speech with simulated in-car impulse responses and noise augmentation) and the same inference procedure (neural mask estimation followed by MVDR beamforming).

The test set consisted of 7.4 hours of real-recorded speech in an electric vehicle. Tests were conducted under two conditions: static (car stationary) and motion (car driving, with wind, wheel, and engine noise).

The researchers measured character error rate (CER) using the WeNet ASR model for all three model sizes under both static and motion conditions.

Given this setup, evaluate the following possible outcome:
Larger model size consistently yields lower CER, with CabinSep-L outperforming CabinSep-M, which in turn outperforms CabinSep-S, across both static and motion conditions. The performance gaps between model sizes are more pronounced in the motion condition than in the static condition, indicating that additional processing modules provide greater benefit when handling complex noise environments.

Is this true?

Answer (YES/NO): NO